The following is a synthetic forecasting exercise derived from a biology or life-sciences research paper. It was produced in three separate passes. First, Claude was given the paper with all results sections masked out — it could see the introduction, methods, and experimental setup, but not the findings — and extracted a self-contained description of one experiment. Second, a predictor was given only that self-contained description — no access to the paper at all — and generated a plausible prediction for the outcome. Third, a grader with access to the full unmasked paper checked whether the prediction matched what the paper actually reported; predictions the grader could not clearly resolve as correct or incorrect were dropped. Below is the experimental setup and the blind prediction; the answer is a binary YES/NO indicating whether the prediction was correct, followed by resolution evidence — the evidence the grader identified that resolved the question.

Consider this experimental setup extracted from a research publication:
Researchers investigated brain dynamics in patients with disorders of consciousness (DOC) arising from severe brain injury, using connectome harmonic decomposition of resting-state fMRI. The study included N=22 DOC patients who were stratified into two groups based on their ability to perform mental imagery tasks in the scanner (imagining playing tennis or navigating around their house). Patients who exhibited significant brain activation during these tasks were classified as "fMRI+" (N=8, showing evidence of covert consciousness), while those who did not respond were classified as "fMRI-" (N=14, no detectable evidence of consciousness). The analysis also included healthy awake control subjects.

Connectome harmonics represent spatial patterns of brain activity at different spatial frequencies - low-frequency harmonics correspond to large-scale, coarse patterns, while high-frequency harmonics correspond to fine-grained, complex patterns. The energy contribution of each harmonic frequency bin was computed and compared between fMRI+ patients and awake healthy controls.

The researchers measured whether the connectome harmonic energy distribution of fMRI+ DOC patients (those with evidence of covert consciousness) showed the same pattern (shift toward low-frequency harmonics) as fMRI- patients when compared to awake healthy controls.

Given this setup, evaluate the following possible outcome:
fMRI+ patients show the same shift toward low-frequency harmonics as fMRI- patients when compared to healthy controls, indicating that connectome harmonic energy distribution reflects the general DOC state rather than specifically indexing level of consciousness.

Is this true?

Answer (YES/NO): NO